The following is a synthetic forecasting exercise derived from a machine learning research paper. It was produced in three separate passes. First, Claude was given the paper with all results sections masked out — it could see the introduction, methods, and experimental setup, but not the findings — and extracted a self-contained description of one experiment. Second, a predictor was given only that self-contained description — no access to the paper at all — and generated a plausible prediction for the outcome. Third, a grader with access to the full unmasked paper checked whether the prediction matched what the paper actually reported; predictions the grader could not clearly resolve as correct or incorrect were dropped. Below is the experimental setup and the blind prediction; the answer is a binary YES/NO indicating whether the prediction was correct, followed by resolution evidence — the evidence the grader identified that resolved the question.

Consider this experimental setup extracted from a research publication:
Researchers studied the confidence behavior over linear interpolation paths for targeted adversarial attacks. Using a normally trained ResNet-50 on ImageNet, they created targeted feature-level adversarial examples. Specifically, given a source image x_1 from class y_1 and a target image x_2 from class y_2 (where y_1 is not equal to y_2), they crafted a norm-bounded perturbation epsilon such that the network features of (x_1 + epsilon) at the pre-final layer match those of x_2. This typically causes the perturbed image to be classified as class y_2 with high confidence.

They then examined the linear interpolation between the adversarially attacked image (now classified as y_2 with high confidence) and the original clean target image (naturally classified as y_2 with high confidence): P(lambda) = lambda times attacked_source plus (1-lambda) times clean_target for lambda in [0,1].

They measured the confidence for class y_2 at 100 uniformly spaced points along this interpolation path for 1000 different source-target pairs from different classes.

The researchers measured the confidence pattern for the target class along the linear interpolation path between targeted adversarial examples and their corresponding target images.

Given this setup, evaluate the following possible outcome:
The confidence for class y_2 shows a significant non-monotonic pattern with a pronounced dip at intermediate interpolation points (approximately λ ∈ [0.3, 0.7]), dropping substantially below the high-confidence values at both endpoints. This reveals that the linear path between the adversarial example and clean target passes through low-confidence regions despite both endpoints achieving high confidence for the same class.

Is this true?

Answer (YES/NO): YES